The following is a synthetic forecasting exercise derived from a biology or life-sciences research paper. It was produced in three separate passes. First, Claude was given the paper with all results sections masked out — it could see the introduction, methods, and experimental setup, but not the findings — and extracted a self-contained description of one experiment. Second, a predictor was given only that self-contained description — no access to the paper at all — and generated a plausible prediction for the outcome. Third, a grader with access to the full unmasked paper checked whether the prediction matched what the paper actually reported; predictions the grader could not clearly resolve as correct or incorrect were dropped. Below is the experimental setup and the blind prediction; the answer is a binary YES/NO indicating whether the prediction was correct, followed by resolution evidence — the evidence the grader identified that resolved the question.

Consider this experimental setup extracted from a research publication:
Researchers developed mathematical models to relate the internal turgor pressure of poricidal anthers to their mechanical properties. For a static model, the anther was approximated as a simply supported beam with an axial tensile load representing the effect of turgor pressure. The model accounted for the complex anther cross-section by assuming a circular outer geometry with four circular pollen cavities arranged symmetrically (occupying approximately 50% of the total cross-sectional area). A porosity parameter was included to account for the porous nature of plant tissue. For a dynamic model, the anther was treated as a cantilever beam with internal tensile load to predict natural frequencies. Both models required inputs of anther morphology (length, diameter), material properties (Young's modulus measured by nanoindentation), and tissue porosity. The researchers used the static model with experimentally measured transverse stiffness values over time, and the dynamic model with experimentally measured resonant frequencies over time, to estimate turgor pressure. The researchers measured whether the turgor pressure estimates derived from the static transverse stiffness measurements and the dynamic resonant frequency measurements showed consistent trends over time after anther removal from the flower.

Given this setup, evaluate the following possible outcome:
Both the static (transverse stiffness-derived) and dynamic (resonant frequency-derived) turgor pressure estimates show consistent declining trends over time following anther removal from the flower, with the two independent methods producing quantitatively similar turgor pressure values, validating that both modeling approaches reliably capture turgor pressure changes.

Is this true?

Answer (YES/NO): NO